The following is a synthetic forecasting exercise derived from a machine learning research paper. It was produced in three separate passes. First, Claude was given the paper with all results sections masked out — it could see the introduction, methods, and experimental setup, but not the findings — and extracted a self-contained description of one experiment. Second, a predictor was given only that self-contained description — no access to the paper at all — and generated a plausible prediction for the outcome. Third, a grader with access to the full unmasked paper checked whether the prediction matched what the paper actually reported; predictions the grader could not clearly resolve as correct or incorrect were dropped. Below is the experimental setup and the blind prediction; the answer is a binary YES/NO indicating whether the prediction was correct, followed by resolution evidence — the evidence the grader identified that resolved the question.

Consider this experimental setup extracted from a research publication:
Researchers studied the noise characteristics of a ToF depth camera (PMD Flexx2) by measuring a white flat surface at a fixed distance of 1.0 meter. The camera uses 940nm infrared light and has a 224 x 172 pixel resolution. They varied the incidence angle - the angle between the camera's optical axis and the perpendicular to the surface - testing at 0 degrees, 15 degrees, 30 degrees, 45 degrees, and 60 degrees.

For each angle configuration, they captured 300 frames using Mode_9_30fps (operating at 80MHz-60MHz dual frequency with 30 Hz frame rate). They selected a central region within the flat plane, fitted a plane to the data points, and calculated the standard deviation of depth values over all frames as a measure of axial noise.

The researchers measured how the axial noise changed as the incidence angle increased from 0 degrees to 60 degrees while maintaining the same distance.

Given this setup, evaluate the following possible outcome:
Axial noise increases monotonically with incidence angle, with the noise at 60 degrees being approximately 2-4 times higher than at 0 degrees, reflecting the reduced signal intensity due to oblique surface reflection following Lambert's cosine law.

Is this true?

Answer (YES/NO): NO